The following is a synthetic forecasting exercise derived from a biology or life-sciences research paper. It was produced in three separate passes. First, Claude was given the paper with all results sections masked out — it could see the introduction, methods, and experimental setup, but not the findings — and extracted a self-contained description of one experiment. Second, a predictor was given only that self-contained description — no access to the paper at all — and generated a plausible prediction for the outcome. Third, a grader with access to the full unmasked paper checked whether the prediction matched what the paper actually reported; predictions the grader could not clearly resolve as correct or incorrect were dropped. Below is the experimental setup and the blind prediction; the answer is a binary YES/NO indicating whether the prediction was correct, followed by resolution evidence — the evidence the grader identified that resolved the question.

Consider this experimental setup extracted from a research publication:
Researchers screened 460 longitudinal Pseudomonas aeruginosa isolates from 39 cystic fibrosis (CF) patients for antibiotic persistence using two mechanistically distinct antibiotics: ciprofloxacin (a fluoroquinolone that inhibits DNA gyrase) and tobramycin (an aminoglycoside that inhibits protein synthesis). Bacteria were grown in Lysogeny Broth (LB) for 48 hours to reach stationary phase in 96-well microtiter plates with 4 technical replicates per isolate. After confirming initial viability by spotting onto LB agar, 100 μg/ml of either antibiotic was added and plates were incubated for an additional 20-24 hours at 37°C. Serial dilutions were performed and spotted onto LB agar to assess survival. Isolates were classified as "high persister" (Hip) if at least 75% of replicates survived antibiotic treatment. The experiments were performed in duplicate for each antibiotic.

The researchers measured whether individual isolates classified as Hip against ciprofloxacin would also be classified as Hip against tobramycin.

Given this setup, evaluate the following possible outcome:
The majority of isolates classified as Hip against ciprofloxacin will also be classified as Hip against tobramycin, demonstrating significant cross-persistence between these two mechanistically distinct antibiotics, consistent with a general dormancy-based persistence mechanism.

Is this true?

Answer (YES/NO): NO